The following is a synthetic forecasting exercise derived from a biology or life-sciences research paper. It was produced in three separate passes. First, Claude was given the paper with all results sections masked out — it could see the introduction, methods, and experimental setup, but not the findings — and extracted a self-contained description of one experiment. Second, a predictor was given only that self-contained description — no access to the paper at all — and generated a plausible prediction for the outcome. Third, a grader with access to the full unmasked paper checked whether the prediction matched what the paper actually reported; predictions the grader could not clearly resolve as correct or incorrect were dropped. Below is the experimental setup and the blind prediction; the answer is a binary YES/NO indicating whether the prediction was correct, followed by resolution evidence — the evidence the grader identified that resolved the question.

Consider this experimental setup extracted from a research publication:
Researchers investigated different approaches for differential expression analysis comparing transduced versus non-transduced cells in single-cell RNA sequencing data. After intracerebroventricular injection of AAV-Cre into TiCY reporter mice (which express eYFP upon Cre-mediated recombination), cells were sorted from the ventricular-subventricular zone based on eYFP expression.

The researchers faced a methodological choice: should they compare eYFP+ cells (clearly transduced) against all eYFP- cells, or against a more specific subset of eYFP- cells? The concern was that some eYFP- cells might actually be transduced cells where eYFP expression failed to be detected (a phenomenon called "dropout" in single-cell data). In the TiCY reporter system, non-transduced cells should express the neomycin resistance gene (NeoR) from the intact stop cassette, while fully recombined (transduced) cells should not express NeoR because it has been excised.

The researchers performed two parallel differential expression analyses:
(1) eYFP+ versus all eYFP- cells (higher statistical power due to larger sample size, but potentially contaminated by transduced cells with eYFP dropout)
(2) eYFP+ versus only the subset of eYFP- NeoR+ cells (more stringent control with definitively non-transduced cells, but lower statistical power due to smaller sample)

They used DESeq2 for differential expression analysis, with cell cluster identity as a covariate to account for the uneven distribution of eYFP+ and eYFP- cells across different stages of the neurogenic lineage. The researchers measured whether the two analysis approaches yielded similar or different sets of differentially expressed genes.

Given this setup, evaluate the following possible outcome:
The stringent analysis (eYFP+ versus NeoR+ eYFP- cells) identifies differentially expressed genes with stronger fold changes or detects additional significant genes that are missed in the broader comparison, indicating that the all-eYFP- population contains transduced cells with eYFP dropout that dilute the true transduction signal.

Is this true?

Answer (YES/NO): NO